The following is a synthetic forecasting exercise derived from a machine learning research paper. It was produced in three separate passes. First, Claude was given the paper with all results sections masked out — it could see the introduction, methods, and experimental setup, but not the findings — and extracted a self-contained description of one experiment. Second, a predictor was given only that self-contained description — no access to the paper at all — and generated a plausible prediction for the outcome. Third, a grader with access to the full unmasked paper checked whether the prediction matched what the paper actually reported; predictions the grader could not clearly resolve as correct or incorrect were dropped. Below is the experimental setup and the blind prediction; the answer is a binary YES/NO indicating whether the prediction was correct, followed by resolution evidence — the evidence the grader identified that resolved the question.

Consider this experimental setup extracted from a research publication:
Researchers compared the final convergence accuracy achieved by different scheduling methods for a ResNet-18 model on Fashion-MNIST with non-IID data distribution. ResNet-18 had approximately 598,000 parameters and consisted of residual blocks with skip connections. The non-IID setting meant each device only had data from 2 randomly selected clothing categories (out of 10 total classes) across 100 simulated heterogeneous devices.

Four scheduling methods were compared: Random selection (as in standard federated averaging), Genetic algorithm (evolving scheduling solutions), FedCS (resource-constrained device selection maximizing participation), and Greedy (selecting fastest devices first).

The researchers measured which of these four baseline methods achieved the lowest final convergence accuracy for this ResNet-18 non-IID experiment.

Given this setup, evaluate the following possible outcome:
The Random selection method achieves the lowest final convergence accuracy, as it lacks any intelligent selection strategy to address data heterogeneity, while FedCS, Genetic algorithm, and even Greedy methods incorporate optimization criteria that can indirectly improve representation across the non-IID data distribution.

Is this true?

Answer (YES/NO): NO